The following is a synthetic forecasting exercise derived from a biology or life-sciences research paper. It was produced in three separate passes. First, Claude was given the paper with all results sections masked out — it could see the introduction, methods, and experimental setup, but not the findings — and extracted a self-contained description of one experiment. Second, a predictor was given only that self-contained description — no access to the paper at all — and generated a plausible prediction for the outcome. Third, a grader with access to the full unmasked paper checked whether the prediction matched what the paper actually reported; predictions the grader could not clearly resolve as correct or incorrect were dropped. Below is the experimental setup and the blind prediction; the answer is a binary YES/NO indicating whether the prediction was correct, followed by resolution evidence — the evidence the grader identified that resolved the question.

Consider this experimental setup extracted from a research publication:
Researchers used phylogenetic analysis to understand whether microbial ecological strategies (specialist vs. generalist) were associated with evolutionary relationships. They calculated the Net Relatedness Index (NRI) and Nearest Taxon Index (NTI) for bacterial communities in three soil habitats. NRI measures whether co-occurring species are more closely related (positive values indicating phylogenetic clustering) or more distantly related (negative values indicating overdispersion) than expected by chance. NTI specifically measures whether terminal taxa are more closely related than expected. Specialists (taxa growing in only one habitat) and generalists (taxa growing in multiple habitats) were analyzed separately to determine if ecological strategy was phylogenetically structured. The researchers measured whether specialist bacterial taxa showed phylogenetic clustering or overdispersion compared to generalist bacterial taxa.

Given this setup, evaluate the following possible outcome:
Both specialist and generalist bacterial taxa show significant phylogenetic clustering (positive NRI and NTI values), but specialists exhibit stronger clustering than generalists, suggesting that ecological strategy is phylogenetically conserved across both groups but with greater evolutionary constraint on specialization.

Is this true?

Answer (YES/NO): NO